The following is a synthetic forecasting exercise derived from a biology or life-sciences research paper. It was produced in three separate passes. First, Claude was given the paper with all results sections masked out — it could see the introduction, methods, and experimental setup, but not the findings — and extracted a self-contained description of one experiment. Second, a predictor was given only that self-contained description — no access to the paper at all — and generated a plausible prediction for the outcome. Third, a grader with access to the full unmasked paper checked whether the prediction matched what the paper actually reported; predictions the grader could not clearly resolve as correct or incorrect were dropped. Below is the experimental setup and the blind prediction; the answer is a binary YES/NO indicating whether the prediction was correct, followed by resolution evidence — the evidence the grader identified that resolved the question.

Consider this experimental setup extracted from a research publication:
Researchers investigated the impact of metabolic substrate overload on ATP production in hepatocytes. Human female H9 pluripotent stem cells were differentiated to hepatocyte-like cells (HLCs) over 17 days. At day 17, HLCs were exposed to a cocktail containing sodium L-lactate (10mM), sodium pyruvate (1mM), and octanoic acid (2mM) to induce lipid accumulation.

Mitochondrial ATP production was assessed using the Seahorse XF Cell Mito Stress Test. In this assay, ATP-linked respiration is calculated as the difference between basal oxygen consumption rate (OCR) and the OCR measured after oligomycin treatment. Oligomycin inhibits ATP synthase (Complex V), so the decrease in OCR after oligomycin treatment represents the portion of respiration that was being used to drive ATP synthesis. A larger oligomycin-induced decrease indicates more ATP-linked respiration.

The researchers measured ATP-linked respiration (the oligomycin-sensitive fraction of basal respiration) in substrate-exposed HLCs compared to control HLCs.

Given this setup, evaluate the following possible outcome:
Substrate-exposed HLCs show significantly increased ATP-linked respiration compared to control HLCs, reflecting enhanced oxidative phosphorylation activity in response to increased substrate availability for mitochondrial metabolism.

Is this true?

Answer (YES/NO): NO